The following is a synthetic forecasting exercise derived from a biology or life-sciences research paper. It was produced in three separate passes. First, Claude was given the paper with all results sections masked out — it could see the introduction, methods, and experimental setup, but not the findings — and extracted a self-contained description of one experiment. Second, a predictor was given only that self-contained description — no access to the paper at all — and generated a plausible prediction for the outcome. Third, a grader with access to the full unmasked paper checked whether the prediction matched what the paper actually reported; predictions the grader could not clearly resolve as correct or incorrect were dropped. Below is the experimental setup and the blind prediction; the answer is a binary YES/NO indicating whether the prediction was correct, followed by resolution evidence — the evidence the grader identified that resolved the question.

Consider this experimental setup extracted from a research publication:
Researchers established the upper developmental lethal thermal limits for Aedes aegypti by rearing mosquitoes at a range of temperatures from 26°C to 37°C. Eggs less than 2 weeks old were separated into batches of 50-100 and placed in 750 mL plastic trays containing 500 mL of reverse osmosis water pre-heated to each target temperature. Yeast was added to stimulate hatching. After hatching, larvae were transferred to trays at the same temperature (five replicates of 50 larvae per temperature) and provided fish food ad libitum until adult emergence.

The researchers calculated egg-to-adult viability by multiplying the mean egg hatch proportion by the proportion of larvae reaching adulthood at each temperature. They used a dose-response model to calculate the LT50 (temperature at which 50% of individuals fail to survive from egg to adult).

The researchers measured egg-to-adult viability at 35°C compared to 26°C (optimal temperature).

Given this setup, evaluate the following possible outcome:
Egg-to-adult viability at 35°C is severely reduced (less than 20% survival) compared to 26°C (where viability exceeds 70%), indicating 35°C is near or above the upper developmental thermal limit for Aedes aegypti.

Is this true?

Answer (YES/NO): NO